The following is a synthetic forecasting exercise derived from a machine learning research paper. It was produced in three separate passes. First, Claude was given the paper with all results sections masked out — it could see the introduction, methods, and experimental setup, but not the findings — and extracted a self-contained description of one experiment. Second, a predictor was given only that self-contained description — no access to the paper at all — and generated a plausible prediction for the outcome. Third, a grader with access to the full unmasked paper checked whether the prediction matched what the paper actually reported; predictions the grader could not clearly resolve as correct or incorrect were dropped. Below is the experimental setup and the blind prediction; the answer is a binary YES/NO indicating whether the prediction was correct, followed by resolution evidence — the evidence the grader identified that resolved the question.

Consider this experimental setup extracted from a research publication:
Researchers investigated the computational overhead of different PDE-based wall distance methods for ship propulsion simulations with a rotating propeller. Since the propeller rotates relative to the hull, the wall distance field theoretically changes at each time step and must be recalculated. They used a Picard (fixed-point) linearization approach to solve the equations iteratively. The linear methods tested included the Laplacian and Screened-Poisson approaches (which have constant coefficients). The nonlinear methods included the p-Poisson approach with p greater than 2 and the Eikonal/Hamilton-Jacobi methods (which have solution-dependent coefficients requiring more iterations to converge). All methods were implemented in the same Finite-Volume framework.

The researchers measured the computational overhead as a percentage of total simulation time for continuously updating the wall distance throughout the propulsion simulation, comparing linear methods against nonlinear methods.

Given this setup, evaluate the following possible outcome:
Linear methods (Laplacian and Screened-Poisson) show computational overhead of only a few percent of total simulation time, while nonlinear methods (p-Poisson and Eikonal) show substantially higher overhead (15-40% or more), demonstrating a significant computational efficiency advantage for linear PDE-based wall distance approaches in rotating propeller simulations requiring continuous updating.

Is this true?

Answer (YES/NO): NO